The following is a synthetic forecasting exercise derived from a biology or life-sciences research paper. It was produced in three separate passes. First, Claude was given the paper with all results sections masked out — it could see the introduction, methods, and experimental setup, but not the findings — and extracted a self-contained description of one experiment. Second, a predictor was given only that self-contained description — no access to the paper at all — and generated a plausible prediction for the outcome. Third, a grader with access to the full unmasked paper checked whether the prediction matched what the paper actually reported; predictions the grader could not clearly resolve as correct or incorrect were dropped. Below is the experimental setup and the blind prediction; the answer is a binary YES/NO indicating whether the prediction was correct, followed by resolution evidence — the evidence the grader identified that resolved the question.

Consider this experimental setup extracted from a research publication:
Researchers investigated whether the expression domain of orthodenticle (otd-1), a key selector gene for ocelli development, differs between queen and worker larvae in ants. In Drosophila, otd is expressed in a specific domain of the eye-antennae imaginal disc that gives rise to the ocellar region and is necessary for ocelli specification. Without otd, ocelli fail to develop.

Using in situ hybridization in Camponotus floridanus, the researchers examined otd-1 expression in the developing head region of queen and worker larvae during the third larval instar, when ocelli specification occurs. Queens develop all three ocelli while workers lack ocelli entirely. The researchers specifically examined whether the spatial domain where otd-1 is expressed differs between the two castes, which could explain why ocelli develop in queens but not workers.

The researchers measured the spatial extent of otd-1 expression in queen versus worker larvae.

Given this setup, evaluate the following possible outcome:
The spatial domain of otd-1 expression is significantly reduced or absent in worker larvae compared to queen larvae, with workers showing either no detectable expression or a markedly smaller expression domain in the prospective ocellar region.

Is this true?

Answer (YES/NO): NO